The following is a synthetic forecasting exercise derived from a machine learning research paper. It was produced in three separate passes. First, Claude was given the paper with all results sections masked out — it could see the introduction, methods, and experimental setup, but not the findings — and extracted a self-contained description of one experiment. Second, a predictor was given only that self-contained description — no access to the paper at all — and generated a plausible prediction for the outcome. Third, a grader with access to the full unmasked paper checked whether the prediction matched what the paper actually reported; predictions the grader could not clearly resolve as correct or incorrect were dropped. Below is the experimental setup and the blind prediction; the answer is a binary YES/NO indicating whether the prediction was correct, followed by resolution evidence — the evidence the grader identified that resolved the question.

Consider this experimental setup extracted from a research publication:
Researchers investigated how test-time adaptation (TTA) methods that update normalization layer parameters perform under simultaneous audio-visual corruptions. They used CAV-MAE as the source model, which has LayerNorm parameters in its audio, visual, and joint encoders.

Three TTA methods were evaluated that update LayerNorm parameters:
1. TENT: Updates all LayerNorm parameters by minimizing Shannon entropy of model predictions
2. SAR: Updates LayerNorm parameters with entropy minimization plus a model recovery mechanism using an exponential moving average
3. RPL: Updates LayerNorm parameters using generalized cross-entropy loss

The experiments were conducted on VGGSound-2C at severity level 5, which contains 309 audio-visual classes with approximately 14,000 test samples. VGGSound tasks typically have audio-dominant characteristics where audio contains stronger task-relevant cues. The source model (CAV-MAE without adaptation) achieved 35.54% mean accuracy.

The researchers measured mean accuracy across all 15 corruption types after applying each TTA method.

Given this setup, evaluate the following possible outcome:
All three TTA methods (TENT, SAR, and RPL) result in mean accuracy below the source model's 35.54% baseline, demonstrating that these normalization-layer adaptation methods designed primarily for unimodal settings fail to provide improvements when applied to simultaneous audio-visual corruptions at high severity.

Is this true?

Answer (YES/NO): YES